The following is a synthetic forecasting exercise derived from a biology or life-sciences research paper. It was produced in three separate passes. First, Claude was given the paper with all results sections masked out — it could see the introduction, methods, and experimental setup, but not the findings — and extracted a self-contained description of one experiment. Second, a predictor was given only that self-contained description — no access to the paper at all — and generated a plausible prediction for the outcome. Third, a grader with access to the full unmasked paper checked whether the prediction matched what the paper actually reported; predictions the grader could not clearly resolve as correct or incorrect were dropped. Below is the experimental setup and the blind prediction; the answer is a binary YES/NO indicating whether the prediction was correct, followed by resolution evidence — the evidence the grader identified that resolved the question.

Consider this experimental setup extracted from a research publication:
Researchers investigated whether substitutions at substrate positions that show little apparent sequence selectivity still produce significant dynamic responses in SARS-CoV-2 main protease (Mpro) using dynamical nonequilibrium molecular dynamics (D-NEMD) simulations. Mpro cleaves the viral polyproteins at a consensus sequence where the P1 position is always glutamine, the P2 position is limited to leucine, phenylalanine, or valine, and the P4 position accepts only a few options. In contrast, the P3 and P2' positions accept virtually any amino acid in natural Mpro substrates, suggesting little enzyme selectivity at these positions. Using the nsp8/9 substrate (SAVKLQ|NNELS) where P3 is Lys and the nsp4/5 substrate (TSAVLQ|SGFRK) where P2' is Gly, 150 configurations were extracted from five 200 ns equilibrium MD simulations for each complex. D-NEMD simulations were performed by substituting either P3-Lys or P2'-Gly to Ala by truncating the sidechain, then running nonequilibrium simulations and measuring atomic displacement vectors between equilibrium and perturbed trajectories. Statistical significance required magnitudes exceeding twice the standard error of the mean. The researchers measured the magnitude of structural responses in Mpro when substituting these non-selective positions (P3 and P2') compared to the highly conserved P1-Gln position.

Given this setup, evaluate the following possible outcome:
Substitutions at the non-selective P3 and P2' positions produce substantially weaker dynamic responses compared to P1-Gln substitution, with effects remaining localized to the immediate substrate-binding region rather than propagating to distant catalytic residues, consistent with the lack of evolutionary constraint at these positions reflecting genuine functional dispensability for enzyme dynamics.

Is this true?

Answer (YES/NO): YES